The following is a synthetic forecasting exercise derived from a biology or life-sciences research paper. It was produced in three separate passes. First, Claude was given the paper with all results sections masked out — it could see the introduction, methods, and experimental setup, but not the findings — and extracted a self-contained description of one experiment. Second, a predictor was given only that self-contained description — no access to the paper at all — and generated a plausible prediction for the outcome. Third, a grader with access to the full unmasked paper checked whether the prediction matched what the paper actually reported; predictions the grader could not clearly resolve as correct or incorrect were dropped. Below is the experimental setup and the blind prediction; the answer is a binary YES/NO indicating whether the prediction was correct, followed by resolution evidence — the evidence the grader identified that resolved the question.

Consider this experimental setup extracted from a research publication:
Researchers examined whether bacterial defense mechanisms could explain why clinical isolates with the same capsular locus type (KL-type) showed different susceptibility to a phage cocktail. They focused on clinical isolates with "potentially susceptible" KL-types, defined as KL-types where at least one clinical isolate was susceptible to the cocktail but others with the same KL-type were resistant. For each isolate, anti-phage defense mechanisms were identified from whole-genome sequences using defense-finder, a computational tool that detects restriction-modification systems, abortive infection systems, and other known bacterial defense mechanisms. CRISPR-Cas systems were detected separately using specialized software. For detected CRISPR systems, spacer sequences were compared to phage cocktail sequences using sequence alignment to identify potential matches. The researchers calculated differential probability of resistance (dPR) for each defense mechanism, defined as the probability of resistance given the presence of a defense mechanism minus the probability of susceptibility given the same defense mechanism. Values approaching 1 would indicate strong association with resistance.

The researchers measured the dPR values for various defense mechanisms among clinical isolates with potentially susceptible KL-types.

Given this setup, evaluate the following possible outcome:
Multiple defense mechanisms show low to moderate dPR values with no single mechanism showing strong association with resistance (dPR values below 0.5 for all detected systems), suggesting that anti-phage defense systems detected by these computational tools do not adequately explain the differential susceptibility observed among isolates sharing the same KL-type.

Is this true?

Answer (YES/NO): YES